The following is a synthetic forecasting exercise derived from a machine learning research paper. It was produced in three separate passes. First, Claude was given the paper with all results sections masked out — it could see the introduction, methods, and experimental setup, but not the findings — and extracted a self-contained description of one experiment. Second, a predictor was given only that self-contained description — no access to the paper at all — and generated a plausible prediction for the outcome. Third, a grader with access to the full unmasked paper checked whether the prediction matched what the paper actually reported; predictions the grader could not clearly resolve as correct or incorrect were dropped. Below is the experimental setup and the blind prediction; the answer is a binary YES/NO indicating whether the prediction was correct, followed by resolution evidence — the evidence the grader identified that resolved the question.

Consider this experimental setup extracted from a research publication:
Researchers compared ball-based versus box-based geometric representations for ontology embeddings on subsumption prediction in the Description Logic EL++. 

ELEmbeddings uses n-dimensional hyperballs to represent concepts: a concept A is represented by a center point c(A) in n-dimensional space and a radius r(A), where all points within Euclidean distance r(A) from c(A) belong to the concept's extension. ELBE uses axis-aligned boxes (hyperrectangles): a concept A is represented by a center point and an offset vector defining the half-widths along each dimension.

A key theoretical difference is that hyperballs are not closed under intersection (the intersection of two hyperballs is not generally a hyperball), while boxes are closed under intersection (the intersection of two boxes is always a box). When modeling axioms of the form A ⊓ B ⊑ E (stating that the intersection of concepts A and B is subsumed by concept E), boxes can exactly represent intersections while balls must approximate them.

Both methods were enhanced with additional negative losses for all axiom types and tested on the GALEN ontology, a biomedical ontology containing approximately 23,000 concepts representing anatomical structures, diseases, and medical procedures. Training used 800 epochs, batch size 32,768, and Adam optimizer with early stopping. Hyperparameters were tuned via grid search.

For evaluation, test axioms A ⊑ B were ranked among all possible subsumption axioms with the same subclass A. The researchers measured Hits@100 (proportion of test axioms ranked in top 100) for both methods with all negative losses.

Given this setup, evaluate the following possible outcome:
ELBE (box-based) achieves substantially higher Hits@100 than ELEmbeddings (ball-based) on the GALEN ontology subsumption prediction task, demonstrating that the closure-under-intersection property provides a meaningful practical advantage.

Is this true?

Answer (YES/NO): NO